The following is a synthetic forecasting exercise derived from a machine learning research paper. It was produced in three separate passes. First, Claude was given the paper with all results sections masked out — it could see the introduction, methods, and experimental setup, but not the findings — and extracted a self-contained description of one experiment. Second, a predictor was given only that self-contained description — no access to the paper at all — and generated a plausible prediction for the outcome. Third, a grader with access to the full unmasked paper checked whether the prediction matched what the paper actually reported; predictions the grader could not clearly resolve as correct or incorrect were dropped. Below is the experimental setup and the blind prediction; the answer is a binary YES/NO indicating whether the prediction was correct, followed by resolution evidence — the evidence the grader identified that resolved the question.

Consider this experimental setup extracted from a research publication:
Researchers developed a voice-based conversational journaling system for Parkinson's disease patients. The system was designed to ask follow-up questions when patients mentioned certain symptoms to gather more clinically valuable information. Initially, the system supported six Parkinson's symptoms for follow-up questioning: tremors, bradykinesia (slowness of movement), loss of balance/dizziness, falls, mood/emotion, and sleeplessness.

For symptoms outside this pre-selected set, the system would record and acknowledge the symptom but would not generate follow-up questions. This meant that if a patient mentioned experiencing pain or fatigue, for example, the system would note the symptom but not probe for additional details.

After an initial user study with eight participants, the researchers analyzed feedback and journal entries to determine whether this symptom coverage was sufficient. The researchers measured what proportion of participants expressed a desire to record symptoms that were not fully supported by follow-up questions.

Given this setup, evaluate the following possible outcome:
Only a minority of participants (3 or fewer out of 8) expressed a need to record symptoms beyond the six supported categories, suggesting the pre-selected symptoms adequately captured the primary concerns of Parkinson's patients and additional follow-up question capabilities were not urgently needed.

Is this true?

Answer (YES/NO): NO